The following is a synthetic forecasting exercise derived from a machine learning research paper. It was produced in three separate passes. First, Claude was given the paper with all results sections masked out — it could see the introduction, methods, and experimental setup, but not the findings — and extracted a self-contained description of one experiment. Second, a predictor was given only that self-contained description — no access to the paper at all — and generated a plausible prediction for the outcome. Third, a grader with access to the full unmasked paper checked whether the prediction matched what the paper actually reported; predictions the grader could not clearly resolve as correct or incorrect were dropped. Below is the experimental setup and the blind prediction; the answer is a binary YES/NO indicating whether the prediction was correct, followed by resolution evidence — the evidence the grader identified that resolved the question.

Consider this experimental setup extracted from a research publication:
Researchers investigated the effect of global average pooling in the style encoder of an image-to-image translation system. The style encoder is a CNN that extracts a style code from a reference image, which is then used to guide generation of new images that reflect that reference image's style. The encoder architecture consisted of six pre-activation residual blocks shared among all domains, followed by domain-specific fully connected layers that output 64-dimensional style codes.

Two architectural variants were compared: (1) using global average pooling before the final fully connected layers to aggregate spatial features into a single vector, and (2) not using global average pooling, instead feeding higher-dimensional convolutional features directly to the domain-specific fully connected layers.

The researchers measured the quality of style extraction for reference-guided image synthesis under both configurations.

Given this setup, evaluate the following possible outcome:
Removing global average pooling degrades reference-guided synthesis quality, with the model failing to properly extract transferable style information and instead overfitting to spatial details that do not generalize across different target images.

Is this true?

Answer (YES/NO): NO